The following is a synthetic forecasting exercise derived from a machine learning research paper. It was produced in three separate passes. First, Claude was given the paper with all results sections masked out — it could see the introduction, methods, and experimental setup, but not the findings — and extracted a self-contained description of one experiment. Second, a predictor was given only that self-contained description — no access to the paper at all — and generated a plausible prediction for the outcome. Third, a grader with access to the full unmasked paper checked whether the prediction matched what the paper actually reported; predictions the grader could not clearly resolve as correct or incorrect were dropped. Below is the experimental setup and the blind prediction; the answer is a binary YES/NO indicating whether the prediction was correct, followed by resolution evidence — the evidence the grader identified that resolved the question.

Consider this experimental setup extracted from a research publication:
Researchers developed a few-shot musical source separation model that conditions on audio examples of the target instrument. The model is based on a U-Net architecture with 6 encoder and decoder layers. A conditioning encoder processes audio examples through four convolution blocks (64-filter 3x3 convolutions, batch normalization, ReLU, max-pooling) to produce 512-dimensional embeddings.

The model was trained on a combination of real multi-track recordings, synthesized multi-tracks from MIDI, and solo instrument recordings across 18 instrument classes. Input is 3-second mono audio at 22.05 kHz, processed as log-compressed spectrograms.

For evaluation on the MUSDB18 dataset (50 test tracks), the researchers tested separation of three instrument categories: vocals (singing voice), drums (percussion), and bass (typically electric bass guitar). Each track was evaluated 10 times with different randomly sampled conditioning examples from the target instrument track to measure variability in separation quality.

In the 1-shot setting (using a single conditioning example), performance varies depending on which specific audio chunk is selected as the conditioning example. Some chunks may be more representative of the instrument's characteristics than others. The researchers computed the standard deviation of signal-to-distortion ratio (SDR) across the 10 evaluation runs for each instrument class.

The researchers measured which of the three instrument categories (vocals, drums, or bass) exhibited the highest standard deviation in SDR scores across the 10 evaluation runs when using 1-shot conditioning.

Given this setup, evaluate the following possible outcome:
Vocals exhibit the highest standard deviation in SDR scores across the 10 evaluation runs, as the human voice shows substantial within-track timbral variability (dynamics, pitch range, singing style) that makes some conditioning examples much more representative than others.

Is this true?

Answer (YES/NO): YES